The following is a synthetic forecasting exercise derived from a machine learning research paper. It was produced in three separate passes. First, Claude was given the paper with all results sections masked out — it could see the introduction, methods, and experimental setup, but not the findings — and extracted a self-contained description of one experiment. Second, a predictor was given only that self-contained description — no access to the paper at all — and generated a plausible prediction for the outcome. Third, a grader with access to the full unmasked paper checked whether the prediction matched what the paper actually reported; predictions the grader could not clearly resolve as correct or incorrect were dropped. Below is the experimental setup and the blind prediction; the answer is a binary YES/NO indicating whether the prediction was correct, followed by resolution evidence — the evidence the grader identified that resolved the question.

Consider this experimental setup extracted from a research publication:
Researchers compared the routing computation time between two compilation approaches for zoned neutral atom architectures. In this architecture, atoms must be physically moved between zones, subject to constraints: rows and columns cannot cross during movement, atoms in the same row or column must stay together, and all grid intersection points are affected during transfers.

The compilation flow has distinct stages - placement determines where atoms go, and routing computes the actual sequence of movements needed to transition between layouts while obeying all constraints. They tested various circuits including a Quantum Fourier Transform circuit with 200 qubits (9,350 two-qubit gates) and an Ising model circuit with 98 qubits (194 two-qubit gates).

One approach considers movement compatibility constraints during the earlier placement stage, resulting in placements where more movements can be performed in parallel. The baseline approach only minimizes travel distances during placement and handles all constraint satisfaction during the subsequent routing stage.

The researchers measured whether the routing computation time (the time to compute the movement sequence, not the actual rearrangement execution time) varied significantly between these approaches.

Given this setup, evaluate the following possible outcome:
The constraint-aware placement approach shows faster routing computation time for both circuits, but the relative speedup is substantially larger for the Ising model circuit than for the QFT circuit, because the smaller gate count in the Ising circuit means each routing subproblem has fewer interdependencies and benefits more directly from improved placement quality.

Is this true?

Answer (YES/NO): NO